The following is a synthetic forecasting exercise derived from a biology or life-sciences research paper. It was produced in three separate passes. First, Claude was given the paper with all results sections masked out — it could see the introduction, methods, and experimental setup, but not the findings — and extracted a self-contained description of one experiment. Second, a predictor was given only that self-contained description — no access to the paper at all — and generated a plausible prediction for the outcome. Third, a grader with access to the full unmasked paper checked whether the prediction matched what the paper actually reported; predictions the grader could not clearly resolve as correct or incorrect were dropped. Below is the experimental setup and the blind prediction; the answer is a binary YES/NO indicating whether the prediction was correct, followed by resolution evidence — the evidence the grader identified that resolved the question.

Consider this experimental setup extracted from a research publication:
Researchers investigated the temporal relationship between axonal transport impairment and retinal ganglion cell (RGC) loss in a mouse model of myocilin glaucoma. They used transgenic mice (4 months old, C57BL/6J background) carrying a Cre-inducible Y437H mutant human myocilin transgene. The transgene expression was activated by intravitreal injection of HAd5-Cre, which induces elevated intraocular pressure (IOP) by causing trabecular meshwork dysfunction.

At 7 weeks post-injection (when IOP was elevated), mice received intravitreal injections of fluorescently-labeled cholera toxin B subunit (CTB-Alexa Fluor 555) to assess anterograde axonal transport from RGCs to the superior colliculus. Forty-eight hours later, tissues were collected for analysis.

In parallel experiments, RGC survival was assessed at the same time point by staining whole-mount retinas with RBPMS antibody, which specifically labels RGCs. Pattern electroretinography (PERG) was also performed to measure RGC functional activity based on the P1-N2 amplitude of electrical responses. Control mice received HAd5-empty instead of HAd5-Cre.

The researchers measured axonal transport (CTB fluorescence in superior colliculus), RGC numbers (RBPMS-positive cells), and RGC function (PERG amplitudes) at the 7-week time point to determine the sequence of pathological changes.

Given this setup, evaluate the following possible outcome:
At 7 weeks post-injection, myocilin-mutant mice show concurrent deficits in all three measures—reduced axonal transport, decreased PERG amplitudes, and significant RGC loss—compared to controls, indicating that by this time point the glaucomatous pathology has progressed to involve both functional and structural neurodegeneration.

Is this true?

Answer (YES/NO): NO